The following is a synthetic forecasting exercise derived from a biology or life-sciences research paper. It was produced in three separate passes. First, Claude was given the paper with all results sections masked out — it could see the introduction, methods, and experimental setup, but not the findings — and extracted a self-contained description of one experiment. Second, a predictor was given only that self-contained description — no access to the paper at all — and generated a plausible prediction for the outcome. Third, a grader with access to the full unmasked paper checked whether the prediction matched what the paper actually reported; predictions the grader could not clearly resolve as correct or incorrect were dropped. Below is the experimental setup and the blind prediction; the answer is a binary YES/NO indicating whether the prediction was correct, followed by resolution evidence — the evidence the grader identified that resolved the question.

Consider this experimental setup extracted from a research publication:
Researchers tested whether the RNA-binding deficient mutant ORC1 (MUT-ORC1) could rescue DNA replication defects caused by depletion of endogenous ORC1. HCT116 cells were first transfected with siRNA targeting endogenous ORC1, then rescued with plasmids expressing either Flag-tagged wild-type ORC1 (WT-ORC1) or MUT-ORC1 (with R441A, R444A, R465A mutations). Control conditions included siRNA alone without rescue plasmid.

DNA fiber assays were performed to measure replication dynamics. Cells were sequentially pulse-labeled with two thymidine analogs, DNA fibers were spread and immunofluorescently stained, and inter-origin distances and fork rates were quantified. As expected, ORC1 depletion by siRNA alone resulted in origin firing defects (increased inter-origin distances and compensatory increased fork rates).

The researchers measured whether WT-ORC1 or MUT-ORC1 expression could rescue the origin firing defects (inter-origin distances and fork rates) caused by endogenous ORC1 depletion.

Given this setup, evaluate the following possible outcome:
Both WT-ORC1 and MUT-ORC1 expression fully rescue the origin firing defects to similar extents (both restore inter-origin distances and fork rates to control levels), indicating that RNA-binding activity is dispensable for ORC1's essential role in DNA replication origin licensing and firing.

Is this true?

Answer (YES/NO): NO